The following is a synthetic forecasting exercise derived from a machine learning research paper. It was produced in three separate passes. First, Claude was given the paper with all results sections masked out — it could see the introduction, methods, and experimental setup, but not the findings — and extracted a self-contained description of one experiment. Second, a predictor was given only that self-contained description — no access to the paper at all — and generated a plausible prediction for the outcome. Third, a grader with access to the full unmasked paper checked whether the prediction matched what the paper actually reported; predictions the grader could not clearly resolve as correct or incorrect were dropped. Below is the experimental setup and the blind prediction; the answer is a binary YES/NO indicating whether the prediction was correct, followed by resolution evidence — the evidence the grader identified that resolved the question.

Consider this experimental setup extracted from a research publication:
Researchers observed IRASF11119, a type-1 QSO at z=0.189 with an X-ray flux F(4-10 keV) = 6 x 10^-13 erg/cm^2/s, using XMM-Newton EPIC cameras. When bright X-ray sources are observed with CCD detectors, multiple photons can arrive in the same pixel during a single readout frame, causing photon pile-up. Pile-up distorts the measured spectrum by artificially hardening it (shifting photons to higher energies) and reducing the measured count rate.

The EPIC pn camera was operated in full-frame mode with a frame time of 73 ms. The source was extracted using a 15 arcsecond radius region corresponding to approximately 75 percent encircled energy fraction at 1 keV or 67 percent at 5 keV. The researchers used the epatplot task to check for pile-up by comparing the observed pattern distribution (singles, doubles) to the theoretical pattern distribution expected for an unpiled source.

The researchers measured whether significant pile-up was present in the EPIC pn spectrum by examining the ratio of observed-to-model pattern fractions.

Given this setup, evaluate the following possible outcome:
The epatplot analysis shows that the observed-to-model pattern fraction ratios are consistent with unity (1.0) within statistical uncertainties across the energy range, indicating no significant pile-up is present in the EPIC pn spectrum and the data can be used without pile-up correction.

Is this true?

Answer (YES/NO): YES